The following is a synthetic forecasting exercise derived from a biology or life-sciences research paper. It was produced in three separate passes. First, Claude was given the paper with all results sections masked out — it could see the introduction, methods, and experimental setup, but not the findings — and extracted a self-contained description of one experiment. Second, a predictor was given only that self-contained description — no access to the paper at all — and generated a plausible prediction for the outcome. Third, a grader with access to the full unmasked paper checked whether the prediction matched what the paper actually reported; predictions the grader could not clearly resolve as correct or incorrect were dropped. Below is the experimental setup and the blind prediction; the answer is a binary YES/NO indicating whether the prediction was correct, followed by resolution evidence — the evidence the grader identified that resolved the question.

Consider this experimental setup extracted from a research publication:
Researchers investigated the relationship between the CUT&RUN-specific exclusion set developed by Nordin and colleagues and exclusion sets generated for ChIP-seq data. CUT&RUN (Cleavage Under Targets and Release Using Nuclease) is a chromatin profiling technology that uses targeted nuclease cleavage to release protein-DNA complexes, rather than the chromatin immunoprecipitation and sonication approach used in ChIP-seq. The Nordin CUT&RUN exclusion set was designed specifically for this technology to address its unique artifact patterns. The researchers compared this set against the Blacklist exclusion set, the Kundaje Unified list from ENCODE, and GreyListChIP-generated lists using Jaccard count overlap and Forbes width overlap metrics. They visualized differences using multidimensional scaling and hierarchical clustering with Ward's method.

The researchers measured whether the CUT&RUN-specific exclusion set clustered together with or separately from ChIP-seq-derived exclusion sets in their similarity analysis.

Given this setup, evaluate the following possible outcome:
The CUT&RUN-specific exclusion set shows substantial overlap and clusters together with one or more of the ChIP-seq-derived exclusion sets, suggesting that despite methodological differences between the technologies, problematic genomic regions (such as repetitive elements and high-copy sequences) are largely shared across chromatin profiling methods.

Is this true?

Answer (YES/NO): NO